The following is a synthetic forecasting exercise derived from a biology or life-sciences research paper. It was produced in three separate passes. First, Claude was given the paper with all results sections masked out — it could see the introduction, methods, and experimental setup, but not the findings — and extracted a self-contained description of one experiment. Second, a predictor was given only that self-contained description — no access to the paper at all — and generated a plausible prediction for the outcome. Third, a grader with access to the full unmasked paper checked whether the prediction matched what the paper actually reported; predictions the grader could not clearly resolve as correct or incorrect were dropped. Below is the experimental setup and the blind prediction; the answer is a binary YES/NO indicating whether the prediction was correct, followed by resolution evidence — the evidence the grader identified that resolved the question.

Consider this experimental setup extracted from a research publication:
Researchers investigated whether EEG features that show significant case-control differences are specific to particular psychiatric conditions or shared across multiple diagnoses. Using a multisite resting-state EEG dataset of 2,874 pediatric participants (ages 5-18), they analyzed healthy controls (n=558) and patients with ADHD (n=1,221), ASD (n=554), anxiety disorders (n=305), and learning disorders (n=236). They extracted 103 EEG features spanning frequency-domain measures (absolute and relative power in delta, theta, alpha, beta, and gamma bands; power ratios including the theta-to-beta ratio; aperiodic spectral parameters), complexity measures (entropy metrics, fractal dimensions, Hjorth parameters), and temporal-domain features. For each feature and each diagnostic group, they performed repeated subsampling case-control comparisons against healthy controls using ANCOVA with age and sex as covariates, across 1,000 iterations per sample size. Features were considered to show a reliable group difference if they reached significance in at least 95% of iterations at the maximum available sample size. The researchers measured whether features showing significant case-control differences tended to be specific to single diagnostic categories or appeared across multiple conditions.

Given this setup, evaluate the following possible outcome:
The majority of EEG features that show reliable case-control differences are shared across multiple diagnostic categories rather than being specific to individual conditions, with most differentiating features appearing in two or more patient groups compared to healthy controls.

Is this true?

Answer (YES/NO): YES